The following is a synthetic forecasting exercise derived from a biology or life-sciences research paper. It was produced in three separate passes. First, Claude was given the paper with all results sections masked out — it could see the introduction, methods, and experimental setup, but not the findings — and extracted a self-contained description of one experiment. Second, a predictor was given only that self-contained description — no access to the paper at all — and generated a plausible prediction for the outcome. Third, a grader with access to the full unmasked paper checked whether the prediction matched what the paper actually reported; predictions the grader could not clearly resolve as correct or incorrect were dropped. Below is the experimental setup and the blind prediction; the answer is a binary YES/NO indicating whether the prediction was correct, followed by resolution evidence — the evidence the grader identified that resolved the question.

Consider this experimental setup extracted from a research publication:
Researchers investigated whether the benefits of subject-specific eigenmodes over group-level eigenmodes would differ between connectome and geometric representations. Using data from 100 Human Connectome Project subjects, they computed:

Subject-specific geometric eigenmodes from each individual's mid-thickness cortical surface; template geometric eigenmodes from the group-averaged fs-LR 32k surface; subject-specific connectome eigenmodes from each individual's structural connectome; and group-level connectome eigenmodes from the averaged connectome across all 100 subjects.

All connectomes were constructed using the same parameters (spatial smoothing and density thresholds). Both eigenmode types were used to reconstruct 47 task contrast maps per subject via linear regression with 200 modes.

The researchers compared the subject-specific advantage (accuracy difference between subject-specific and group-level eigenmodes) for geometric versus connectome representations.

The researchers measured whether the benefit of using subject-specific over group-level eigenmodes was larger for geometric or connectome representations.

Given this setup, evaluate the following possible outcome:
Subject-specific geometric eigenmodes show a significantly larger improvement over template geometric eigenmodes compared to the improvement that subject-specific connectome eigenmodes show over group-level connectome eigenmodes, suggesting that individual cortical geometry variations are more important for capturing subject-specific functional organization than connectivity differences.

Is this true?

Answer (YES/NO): NO